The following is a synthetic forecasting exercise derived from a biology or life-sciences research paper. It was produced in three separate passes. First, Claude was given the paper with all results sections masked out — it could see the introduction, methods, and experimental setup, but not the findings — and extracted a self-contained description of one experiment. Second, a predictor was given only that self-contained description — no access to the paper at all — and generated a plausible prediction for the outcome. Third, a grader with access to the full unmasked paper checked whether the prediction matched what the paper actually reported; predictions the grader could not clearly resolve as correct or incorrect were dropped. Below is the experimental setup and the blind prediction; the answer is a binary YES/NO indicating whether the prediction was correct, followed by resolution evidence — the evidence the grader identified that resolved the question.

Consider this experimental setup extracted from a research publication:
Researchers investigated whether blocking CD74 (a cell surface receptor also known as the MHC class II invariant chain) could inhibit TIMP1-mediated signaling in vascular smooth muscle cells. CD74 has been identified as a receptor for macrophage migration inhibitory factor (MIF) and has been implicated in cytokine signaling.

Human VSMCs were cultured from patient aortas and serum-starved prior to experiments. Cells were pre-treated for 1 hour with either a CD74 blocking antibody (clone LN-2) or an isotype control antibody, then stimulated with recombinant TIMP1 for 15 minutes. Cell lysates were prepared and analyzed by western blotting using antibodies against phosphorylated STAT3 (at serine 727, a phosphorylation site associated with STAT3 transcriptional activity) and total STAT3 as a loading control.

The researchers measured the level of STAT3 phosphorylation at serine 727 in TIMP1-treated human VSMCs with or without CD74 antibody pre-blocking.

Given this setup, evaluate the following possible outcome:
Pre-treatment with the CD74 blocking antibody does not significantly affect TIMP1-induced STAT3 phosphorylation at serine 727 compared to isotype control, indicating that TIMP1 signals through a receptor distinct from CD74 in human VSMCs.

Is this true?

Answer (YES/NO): NO